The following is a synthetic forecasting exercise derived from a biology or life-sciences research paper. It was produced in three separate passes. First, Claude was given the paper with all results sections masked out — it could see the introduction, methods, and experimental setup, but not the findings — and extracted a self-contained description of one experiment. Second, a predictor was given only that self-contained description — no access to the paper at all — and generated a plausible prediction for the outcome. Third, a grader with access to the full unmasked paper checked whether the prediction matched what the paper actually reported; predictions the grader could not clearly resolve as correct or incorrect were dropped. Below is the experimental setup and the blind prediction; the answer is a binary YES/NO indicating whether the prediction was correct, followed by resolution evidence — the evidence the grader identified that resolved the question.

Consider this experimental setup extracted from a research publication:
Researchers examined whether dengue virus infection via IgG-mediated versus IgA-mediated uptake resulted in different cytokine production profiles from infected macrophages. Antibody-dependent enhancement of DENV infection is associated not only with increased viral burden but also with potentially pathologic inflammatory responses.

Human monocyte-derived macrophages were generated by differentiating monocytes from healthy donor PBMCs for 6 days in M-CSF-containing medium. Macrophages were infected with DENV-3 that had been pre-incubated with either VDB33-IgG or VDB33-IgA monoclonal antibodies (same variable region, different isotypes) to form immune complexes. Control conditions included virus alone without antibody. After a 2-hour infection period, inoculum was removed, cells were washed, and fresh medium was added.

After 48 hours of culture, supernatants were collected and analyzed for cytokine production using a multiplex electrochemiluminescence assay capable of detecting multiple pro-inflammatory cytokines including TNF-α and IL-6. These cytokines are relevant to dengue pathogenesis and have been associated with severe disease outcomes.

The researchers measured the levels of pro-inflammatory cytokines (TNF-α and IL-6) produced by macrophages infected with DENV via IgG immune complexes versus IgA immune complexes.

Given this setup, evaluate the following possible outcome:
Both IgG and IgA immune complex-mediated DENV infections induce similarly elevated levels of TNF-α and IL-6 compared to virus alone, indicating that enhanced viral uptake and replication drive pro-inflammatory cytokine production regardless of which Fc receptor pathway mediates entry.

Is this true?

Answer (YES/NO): NO